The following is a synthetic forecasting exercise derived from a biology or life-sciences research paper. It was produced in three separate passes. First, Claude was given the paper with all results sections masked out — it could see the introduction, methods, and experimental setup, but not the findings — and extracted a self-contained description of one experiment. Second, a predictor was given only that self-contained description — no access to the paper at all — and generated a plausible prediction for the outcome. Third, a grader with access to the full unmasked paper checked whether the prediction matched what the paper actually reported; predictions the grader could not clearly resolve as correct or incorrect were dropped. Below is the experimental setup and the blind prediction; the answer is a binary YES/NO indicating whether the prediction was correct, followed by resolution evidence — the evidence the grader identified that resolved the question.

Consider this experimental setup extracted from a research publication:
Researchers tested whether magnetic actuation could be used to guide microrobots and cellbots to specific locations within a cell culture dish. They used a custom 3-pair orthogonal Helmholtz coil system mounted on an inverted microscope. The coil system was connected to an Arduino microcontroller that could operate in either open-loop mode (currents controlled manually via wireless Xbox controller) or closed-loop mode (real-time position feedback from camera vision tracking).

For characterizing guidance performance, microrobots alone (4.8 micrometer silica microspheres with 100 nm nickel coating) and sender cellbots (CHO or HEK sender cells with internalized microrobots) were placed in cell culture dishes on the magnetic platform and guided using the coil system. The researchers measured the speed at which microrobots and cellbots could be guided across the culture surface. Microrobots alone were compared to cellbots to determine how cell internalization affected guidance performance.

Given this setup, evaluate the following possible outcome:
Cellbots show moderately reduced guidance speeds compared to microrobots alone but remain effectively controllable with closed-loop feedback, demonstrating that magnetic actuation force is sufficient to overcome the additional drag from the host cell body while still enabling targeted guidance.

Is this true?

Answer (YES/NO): NO